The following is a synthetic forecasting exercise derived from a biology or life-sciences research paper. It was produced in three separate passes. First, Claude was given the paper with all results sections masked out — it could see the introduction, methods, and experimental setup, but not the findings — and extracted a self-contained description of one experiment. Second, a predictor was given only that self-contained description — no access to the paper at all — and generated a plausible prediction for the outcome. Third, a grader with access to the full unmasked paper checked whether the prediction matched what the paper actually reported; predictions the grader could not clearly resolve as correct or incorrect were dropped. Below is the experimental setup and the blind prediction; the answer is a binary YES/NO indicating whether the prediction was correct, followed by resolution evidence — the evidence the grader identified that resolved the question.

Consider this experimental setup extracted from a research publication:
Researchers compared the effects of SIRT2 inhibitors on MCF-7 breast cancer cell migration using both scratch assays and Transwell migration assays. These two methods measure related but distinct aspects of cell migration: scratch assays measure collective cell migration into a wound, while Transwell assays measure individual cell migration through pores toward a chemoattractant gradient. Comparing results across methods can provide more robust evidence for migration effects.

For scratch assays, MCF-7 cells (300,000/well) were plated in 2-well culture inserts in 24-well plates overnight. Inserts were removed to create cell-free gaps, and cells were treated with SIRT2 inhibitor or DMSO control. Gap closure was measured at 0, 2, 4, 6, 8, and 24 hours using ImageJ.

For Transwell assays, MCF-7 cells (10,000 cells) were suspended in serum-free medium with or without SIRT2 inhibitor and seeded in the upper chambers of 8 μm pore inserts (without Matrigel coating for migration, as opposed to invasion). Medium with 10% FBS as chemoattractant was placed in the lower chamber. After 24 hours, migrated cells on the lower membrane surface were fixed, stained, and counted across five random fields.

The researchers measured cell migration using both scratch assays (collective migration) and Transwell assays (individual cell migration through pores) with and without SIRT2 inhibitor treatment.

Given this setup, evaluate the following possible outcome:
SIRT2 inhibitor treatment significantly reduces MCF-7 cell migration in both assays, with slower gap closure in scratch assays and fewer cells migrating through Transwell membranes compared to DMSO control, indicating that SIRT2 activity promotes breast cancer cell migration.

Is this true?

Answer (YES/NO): YES